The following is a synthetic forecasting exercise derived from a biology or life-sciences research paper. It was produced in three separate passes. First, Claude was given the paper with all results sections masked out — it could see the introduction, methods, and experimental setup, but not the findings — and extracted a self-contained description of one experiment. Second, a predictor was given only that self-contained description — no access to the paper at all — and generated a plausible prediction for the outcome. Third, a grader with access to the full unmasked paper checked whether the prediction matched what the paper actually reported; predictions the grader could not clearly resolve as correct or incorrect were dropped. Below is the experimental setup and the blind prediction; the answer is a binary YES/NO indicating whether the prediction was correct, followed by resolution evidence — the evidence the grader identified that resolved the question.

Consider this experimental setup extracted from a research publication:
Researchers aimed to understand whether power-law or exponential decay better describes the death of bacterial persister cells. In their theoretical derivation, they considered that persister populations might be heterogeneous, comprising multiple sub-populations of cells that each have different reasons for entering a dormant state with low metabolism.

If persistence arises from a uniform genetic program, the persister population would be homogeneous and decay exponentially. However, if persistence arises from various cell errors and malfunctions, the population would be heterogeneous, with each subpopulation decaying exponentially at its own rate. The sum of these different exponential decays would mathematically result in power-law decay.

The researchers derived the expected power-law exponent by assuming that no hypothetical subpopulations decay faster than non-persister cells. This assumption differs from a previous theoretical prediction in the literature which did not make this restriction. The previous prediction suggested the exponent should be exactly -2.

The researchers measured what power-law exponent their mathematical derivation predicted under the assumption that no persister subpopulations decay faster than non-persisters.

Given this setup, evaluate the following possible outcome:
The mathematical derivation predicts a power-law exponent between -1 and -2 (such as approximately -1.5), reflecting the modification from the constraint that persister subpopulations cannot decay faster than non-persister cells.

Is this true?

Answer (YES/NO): NO